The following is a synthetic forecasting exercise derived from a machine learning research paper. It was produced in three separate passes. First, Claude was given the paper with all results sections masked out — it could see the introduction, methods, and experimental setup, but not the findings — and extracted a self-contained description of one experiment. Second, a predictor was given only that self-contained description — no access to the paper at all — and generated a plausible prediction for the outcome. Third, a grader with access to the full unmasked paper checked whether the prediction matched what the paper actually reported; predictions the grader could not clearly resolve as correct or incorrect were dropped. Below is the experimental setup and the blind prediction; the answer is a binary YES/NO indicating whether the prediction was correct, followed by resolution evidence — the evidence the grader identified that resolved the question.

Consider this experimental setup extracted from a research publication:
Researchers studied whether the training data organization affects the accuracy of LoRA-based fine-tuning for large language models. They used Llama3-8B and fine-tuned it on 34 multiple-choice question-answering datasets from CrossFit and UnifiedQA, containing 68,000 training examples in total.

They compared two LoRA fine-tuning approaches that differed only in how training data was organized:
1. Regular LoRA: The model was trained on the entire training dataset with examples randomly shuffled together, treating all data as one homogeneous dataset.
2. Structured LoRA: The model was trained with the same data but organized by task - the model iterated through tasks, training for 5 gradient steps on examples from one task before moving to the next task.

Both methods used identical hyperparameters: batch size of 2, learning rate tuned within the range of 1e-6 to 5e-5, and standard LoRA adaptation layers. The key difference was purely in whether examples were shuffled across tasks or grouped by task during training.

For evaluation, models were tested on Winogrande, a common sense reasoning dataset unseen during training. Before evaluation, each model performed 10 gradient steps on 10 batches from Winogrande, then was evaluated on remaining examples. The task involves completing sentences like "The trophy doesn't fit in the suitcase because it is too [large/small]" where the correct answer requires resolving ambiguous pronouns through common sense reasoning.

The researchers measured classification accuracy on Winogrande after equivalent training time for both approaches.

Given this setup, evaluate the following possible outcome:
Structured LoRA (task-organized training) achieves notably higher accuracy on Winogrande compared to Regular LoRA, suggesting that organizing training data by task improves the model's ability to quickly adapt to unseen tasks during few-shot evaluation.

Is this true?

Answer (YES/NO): YES